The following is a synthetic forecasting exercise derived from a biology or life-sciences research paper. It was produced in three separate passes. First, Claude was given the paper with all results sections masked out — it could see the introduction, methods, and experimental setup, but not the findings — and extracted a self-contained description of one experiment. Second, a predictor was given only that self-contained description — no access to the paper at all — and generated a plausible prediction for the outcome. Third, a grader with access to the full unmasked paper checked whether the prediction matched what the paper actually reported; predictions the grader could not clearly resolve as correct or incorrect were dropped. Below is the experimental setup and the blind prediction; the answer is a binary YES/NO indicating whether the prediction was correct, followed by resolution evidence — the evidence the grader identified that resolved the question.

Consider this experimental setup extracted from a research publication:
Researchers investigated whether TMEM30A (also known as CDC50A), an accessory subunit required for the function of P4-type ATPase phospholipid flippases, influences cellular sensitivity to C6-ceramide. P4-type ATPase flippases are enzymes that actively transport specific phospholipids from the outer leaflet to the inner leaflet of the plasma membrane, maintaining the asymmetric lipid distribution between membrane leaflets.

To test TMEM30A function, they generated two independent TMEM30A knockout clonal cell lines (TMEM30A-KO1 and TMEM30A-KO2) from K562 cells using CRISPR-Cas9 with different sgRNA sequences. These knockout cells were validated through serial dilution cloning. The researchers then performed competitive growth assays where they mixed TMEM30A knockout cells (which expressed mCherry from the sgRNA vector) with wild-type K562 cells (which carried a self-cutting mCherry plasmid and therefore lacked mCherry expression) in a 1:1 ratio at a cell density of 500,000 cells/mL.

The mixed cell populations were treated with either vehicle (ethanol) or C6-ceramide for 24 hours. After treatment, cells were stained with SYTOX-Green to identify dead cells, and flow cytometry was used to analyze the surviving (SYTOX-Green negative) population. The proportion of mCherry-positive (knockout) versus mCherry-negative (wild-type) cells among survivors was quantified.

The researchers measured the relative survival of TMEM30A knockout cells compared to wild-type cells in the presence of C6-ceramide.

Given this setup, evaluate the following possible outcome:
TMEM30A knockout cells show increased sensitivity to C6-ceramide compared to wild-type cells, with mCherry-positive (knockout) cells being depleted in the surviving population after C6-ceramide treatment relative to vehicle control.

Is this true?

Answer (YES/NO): NO